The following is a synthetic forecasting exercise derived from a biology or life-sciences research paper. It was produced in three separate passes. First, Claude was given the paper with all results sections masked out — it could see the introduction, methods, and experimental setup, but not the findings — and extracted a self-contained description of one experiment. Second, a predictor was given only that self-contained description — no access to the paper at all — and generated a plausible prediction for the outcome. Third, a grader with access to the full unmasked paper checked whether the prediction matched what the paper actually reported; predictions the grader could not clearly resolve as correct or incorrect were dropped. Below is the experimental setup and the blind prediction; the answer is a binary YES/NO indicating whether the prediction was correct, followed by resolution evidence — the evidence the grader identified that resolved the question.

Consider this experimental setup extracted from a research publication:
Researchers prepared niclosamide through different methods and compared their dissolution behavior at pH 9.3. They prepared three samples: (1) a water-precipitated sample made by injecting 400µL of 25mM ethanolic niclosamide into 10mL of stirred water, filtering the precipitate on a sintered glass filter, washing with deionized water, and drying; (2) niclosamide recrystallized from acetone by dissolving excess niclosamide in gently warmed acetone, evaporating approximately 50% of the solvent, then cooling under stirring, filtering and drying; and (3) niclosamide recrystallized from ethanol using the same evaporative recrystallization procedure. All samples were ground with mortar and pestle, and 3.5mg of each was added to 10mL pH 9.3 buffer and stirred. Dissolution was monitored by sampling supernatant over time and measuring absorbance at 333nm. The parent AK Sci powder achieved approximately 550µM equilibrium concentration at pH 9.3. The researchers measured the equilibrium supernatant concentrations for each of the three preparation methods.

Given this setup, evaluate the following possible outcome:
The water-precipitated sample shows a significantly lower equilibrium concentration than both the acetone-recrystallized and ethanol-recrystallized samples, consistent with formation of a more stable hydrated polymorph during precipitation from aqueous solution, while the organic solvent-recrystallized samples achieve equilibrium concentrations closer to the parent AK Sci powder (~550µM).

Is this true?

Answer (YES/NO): NO